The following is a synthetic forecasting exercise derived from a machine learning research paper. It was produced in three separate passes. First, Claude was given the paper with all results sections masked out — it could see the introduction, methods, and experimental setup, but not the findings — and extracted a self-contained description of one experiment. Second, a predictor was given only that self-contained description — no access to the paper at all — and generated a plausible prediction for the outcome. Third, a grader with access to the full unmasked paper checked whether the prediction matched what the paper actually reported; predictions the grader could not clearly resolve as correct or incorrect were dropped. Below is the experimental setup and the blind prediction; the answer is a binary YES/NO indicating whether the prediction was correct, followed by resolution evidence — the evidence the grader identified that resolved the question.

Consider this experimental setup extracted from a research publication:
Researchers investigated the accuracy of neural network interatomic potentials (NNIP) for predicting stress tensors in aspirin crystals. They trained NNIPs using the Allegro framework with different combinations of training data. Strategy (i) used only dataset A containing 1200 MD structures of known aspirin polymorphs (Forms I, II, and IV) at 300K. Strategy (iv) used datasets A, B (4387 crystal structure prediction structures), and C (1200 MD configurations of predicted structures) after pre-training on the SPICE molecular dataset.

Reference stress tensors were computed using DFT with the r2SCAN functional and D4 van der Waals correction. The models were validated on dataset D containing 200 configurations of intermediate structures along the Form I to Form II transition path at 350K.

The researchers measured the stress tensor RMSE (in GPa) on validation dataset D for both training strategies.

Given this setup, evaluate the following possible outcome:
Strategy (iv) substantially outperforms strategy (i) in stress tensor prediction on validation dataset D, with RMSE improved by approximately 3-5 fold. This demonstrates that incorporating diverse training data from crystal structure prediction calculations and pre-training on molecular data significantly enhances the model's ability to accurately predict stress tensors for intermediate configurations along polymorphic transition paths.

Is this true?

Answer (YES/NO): NO